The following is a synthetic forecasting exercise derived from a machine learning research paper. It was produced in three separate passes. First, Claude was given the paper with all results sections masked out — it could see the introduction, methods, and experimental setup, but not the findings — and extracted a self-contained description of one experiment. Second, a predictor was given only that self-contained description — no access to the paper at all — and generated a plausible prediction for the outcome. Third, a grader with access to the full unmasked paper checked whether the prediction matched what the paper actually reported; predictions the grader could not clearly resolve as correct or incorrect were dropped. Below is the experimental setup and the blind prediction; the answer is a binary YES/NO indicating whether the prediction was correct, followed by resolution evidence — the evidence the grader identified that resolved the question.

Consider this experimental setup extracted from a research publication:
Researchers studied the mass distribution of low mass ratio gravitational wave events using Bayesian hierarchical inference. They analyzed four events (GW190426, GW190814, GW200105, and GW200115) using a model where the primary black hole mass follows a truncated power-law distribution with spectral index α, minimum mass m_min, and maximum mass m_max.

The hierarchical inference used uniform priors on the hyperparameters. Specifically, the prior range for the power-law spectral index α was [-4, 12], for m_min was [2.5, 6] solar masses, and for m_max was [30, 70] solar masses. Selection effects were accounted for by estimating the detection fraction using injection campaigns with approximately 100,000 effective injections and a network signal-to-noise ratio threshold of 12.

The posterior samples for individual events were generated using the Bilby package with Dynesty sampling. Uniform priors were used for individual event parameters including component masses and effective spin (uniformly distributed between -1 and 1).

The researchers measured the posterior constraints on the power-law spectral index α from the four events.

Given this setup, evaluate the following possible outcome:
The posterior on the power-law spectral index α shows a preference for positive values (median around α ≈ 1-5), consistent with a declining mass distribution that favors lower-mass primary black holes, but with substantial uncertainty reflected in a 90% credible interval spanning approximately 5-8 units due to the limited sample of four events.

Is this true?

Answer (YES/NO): NO